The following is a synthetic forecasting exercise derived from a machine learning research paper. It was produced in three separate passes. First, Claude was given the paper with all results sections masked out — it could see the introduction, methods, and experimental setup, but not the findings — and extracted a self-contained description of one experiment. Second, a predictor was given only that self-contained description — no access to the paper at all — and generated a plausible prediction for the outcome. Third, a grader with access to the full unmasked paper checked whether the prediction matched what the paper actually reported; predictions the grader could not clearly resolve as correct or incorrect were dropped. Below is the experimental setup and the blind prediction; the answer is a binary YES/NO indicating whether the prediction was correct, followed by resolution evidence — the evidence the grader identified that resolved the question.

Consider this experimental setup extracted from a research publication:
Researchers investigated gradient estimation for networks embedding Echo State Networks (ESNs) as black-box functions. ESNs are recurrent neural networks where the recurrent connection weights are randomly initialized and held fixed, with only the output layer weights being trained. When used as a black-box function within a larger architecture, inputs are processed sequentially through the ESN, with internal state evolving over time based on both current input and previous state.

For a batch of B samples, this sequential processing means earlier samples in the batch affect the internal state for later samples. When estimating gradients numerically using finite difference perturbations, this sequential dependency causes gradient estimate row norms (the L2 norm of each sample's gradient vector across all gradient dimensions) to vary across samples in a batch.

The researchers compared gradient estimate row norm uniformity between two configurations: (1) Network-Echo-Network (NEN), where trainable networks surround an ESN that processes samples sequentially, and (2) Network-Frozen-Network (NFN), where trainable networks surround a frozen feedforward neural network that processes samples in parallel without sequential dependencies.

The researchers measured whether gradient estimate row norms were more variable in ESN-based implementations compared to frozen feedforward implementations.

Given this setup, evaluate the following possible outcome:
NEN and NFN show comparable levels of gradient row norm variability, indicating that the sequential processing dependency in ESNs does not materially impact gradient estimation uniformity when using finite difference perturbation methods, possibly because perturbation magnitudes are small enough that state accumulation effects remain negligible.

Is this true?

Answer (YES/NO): NO